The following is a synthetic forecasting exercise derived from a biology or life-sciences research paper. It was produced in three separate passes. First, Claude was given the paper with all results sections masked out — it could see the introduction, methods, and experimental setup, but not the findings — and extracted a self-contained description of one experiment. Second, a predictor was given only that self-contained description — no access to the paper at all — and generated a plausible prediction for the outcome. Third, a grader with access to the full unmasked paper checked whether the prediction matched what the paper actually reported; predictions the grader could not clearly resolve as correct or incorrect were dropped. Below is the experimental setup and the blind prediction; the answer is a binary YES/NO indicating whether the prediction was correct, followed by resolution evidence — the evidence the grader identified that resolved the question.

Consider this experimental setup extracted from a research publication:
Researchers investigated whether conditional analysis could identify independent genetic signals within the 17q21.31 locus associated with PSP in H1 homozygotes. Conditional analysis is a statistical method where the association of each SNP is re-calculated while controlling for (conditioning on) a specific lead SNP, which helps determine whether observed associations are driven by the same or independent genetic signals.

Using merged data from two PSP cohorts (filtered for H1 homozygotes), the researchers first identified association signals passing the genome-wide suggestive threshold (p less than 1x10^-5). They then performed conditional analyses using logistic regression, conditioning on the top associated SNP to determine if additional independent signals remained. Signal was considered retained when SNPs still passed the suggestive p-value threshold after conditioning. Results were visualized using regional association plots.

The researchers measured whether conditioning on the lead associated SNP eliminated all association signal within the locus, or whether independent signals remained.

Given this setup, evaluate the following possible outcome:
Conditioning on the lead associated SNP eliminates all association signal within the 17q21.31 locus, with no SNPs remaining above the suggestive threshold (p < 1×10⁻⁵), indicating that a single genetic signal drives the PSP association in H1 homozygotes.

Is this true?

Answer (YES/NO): NO